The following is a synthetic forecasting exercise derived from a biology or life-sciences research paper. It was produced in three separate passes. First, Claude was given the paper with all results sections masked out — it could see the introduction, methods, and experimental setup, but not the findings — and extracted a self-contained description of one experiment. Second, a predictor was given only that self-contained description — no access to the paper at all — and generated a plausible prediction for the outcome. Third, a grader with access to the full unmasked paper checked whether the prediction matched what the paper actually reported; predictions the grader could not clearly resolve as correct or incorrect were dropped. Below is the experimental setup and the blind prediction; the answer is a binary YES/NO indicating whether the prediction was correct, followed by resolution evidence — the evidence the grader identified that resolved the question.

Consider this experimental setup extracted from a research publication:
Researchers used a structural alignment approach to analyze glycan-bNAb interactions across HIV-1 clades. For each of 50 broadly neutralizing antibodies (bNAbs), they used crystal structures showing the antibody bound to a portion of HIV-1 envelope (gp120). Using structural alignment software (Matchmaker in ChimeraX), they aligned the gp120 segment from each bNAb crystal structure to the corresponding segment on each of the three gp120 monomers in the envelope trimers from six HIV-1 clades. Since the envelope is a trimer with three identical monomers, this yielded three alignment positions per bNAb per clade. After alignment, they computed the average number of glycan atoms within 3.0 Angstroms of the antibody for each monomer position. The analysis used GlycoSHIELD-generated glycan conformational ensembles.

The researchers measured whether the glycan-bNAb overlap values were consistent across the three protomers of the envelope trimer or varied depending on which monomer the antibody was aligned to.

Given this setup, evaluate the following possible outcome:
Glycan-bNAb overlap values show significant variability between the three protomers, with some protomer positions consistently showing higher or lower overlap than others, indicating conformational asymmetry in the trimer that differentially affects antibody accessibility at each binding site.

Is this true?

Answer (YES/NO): YES